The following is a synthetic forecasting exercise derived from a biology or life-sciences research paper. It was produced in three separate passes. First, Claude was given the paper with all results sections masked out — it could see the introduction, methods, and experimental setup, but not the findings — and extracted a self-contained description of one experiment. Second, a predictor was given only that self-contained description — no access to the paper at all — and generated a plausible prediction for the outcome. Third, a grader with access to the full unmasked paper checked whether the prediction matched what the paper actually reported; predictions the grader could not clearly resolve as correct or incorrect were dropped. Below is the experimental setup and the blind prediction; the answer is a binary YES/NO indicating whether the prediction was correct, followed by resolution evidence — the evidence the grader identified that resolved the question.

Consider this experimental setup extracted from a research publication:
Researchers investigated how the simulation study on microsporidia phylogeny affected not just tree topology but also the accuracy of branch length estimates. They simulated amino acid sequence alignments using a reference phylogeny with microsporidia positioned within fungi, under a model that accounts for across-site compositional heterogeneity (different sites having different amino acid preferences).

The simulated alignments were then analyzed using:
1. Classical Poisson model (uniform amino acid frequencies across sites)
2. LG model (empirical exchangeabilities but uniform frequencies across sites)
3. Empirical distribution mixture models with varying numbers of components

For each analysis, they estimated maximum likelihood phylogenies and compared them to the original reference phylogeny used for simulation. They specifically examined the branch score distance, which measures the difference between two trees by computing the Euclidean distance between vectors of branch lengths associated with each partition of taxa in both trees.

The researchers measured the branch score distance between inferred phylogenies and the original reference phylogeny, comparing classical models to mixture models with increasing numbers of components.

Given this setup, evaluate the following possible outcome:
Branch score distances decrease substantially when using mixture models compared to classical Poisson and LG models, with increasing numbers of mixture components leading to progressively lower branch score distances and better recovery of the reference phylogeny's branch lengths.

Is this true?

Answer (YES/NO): YES